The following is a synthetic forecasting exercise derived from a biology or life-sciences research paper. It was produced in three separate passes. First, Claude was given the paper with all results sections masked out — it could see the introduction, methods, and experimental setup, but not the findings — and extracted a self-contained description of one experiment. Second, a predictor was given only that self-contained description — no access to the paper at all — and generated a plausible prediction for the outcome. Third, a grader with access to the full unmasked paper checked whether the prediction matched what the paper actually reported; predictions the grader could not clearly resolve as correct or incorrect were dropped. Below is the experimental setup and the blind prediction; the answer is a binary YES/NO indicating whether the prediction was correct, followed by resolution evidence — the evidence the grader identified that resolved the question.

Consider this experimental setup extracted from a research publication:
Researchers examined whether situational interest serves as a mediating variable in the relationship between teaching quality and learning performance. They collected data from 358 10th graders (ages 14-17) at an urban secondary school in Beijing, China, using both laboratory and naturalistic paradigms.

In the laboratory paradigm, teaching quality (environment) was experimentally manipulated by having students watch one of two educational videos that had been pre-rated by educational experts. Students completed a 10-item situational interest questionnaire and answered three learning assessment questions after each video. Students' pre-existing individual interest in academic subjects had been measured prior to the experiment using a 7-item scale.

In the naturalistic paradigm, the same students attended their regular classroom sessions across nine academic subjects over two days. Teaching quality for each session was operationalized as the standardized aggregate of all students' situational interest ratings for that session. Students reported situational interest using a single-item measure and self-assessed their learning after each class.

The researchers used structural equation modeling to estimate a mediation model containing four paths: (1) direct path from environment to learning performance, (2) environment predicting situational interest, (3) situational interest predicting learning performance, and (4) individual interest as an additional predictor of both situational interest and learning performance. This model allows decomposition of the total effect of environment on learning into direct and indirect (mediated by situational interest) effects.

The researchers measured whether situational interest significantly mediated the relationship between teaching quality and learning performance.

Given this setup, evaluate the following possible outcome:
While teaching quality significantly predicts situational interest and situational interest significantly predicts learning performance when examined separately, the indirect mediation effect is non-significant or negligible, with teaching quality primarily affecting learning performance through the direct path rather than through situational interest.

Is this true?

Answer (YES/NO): NO